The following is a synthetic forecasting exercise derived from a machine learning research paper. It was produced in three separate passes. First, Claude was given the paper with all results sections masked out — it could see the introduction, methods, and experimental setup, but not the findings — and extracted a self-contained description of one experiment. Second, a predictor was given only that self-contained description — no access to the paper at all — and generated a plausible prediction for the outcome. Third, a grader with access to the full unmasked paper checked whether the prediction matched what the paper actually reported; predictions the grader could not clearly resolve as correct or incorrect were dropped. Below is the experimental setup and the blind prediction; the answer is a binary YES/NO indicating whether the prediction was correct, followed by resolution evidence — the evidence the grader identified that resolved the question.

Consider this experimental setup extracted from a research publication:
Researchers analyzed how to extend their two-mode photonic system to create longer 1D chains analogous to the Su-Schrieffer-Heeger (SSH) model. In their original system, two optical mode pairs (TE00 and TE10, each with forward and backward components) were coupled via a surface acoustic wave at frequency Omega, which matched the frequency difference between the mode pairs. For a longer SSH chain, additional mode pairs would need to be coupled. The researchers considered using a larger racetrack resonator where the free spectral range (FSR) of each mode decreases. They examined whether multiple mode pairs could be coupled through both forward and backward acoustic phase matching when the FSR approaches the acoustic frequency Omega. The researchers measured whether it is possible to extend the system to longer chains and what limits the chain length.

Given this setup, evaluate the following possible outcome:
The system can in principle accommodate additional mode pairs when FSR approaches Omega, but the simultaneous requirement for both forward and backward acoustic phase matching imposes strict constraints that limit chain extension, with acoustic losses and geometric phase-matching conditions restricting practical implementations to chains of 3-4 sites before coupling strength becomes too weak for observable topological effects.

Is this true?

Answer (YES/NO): NO